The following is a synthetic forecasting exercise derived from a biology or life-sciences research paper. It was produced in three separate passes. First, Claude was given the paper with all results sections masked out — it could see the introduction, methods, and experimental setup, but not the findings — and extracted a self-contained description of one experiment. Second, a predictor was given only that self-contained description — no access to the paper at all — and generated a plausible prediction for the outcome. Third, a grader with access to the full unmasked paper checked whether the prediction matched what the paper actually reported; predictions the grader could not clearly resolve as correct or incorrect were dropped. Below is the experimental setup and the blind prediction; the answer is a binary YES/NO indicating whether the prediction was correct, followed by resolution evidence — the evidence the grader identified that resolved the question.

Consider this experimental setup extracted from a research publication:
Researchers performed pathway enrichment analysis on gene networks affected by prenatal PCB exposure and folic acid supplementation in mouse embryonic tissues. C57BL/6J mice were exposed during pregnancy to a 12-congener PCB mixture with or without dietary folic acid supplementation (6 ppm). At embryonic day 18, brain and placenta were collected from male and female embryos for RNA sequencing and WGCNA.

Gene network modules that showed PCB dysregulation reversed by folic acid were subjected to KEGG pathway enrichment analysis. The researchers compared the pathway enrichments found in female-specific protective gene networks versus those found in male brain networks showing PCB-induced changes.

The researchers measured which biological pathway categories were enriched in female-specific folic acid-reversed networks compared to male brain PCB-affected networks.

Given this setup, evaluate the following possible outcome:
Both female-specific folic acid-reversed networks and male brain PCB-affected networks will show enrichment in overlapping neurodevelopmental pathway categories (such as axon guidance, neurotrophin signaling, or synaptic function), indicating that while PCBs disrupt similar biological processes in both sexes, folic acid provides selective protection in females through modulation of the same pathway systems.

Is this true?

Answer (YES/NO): NO